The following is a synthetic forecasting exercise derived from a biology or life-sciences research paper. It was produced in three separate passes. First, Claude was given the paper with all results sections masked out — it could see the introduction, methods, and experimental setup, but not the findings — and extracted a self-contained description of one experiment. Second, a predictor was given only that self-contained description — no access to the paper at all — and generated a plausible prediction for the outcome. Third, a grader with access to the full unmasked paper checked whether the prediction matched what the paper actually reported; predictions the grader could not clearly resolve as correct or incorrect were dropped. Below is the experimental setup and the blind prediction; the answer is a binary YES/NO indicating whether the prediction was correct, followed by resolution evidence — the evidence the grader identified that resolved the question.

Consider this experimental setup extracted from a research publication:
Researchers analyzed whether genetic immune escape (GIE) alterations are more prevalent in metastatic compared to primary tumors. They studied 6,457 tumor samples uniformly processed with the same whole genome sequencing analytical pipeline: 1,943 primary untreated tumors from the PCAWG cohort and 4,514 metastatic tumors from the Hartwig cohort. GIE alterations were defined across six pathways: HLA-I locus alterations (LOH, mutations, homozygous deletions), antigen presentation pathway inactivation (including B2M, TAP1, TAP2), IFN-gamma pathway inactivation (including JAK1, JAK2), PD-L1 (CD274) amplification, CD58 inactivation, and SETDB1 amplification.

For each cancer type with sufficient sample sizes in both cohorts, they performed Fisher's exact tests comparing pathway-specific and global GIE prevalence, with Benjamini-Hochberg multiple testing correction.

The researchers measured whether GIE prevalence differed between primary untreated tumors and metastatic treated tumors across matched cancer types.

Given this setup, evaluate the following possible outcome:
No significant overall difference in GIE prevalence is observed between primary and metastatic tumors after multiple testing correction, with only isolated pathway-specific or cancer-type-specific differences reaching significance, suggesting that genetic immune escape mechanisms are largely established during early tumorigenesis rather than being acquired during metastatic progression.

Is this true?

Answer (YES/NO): YES